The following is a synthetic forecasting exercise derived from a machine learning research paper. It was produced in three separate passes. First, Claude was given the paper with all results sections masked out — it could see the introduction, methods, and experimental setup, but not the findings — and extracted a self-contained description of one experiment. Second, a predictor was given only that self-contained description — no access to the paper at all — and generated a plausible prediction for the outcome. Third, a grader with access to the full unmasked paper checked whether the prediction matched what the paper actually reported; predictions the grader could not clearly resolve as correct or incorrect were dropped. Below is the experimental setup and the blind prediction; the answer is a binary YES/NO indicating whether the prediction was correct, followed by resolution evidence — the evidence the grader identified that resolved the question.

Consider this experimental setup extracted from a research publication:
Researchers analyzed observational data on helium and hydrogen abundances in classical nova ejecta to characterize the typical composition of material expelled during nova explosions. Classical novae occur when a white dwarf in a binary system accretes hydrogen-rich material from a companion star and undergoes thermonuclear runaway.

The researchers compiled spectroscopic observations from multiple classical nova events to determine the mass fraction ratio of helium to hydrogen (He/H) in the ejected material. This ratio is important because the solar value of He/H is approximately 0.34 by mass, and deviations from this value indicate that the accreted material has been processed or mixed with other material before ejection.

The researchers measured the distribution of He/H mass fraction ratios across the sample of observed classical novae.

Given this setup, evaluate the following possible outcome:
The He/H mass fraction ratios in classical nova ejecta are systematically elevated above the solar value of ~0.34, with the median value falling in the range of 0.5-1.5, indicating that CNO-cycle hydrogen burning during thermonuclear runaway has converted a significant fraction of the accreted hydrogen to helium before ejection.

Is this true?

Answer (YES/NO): YES